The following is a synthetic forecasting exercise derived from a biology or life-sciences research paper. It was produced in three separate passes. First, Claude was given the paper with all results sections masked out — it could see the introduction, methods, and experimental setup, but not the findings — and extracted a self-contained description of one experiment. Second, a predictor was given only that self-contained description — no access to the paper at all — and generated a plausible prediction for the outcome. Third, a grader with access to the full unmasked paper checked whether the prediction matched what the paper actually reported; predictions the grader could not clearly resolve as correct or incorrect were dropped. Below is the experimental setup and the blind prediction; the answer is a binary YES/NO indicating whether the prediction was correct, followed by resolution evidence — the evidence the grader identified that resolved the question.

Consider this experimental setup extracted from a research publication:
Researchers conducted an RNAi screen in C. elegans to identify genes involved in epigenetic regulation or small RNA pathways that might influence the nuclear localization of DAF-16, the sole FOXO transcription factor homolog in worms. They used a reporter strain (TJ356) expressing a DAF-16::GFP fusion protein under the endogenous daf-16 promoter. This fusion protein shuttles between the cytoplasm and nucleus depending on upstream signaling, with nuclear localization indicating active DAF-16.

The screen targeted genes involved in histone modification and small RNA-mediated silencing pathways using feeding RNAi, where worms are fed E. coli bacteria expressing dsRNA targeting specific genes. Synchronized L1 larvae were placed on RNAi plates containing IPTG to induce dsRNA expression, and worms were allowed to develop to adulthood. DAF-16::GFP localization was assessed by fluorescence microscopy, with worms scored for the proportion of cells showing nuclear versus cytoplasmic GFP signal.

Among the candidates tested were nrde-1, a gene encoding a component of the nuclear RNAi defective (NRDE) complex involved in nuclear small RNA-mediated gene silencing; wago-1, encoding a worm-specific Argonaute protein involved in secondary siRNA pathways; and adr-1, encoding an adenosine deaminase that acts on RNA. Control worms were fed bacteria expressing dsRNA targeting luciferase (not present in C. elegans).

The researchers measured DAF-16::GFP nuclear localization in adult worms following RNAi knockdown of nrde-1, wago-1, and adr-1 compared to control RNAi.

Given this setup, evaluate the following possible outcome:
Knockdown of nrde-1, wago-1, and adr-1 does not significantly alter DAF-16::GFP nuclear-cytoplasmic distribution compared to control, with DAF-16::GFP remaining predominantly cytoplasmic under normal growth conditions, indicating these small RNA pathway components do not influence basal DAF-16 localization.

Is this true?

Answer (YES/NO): NO